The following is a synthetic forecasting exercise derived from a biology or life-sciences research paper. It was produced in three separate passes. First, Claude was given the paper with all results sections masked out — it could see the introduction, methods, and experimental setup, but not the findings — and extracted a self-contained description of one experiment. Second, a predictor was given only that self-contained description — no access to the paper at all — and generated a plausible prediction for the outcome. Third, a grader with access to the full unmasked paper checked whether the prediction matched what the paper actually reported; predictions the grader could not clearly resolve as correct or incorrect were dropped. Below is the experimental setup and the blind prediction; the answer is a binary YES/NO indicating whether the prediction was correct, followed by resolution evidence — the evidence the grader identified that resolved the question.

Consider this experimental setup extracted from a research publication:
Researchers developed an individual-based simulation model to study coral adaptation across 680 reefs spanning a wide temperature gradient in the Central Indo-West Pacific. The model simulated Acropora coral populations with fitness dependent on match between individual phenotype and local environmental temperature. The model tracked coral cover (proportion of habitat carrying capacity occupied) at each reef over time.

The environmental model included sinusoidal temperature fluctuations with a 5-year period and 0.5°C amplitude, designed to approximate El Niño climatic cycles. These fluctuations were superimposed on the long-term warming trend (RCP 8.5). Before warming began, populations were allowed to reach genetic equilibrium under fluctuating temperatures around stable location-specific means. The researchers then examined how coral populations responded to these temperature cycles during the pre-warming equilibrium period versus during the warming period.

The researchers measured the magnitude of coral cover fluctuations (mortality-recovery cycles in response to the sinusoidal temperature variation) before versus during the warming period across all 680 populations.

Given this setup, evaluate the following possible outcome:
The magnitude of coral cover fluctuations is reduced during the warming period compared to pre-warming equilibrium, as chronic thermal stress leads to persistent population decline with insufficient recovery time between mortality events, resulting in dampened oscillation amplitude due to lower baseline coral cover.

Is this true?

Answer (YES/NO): NO